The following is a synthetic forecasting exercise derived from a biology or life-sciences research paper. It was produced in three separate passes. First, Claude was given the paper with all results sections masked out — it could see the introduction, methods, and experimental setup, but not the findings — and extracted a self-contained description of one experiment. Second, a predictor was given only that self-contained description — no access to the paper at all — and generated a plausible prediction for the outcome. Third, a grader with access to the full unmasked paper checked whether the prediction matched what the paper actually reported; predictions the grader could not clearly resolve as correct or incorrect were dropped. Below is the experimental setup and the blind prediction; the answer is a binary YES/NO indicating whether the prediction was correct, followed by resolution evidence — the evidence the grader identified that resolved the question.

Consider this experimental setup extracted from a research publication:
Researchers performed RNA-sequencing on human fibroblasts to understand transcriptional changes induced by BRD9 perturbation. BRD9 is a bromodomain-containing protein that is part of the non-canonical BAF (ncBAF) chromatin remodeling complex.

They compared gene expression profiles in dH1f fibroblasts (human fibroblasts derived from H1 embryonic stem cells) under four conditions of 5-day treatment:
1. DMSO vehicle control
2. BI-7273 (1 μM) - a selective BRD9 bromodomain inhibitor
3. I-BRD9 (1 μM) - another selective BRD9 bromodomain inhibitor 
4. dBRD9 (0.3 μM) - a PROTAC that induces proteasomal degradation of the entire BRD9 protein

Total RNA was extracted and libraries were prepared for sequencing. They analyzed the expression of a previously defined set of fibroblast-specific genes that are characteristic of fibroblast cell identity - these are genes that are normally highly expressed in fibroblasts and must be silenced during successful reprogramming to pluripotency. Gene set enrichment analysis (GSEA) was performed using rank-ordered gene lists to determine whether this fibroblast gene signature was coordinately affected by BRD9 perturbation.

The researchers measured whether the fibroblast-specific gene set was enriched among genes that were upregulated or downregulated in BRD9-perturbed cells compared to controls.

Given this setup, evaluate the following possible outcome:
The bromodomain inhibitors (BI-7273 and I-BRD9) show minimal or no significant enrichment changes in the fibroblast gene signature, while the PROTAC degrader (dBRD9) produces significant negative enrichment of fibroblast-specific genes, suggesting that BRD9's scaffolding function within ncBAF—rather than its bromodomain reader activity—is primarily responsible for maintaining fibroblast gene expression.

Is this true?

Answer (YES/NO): NO